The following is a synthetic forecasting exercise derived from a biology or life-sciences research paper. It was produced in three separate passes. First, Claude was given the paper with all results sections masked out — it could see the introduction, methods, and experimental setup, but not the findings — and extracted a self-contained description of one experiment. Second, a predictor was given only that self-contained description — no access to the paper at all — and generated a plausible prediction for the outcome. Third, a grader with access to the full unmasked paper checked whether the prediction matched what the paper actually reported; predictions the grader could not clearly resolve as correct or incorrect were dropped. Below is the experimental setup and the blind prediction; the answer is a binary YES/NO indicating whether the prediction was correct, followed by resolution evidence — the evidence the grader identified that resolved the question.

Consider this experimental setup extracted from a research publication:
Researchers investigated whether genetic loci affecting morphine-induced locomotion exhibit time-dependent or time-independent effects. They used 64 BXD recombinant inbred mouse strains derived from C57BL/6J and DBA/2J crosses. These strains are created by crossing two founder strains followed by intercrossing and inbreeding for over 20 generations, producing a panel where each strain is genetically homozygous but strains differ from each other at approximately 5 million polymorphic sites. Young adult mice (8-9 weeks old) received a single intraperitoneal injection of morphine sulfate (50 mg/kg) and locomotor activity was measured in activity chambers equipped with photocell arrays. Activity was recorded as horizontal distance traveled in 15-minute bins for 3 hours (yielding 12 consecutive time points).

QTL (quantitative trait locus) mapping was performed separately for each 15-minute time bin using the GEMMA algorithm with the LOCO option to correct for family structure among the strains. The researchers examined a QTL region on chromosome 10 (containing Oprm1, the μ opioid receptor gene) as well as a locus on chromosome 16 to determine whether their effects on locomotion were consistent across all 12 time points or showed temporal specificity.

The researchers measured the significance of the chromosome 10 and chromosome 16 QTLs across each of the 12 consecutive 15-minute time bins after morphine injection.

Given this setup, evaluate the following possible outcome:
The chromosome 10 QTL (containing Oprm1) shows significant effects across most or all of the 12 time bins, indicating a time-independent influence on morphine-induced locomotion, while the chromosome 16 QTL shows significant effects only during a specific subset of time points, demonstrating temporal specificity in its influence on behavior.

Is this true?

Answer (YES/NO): NO